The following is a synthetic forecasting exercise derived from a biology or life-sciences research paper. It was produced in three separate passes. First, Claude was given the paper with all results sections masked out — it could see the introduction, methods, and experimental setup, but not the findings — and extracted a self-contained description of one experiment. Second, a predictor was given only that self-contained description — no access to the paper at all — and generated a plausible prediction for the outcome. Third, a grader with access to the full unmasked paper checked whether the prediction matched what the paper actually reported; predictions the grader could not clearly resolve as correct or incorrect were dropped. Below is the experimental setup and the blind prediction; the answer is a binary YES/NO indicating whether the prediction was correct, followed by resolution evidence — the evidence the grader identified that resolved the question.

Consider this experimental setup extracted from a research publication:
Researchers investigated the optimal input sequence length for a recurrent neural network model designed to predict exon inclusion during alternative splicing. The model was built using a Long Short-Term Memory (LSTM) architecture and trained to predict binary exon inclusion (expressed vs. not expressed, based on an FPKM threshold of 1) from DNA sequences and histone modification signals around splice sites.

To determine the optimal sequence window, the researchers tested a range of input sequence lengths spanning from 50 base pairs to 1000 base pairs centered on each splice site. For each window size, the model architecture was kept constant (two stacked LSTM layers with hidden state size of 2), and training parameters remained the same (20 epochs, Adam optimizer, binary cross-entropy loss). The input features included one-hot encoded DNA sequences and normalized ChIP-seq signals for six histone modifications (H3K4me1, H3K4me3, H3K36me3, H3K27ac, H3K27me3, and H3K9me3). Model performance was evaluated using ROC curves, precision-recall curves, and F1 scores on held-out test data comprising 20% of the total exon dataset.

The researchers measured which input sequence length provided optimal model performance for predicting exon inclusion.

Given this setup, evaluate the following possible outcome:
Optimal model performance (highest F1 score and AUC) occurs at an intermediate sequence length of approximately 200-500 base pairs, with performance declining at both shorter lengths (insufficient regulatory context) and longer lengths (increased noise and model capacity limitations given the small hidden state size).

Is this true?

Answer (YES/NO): YES